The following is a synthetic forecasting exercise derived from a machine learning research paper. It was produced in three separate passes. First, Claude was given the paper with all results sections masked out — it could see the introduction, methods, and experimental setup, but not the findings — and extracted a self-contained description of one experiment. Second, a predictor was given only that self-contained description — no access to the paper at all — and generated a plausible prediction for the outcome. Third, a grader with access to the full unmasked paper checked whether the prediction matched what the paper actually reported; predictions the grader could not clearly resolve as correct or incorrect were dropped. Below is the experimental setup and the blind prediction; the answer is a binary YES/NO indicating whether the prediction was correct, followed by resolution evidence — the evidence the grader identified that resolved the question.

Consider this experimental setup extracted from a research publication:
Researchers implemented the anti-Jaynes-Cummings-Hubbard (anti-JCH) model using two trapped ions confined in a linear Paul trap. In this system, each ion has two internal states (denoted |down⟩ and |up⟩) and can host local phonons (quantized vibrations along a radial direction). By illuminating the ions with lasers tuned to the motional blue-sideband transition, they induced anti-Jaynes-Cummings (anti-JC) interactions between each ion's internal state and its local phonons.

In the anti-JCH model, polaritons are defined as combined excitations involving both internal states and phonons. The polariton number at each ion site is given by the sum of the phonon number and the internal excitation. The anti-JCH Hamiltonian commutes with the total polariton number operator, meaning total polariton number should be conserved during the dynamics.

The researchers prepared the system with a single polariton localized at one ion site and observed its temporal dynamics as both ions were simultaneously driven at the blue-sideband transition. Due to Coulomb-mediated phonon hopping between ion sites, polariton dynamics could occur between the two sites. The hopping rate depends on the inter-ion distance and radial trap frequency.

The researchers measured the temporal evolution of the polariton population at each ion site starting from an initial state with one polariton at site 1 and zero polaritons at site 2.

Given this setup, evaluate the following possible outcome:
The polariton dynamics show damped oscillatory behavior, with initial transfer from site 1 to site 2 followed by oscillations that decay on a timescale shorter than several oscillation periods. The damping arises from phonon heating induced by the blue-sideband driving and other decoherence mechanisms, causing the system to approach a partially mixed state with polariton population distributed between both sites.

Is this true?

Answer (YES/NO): NO